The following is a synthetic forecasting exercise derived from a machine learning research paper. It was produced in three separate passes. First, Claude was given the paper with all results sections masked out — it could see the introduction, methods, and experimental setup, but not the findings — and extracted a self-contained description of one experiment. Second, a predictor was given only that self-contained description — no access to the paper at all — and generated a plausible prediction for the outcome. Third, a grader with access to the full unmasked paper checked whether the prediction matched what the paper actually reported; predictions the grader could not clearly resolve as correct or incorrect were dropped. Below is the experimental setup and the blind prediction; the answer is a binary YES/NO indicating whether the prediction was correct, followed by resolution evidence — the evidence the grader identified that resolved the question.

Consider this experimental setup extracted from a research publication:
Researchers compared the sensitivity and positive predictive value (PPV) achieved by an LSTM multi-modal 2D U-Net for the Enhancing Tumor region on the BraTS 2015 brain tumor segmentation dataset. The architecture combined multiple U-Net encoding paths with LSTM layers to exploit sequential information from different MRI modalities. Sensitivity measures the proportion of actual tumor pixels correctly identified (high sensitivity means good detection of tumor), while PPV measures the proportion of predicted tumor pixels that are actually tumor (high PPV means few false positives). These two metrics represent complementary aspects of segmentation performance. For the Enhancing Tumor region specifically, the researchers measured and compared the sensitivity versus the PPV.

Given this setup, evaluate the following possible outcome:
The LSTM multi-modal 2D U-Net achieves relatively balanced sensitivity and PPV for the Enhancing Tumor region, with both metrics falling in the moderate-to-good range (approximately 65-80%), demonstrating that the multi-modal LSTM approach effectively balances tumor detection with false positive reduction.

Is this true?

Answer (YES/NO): NO